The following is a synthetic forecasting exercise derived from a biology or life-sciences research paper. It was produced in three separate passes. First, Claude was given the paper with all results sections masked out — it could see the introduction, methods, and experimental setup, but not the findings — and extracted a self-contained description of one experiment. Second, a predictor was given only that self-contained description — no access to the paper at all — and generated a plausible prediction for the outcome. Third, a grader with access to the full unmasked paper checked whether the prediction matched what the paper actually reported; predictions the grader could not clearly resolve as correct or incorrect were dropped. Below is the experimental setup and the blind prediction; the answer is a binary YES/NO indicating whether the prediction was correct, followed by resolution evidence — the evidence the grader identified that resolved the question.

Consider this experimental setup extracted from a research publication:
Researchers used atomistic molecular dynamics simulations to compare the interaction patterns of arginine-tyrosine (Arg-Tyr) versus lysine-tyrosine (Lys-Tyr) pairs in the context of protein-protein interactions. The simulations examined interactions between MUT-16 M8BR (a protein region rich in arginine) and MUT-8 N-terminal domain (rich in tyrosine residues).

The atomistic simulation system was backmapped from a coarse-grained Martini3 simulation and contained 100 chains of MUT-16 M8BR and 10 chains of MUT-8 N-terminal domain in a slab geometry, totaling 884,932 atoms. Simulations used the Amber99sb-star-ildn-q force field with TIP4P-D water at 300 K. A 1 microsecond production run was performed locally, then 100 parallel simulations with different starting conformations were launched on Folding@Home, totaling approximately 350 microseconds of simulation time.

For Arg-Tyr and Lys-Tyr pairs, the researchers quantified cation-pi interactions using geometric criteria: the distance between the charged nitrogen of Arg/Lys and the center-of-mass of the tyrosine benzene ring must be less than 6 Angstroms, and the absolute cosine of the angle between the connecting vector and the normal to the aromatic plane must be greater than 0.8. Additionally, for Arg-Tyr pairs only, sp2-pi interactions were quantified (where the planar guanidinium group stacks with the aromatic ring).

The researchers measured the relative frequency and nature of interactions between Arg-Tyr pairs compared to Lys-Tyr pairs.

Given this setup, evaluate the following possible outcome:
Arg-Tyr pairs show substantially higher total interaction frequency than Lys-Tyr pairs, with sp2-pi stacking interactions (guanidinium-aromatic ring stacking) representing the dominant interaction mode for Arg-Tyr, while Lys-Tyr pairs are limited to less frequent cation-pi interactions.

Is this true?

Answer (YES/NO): NO